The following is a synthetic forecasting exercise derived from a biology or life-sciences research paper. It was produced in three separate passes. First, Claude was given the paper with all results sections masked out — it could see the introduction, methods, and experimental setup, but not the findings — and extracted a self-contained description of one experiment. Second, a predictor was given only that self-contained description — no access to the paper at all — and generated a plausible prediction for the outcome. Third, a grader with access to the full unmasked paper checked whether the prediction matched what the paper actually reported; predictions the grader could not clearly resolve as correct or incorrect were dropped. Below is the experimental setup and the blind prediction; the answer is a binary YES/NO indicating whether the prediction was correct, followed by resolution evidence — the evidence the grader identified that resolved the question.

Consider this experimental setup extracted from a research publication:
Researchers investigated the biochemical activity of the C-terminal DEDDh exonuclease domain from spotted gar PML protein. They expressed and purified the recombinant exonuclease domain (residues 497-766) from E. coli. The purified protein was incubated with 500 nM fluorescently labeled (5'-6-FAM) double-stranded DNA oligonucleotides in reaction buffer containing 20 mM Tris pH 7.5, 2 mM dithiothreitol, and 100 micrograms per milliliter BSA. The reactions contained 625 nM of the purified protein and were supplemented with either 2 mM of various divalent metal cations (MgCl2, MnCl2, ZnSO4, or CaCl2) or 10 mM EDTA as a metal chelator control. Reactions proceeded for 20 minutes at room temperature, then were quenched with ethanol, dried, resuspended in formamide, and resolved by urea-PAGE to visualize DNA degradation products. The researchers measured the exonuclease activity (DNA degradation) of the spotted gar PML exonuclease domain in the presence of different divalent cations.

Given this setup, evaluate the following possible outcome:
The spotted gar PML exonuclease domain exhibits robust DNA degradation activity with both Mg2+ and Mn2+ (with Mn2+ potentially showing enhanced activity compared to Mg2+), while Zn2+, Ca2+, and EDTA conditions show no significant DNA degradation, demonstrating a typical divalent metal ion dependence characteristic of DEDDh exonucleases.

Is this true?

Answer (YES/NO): YES